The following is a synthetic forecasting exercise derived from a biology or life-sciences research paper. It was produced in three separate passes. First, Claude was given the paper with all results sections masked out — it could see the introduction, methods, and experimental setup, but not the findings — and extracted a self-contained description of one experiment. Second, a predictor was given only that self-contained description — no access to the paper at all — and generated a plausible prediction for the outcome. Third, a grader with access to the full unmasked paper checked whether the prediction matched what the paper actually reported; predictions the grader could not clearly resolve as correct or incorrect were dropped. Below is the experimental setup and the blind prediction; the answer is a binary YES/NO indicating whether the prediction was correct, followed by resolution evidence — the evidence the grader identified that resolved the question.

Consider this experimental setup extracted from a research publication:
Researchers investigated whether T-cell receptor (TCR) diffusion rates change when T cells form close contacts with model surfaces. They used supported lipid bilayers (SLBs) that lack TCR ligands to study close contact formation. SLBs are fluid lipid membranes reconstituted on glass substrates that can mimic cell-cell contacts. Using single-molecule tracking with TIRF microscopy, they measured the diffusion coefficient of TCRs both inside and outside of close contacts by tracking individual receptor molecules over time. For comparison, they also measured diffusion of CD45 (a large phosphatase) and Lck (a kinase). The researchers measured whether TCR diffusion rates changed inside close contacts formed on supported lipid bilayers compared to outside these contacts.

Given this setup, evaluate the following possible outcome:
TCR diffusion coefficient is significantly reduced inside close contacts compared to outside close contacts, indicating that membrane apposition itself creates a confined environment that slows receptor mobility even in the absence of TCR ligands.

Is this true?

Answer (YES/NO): NO